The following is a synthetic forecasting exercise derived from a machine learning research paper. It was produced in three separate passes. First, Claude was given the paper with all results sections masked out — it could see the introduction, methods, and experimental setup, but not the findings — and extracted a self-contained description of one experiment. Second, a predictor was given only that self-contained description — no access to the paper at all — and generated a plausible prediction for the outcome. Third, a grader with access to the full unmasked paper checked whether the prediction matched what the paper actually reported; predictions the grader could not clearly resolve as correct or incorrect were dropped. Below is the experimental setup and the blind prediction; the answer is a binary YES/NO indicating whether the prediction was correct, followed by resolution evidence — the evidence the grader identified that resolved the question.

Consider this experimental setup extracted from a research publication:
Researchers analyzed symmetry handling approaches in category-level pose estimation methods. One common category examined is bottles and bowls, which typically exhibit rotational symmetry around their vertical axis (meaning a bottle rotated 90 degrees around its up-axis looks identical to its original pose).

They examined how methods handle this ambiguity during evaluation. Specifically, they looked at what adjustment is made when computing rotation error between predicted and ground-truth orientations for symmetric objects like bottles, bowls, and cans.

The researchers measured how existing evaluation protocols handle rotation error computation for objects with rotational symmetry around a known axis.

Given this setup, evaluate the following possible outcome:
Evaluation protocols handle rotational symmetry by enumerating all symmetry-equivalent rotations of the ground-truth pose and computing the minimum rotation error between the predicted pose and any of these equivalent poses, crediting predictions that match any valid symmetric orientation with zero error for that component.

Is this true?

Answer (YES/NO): NO